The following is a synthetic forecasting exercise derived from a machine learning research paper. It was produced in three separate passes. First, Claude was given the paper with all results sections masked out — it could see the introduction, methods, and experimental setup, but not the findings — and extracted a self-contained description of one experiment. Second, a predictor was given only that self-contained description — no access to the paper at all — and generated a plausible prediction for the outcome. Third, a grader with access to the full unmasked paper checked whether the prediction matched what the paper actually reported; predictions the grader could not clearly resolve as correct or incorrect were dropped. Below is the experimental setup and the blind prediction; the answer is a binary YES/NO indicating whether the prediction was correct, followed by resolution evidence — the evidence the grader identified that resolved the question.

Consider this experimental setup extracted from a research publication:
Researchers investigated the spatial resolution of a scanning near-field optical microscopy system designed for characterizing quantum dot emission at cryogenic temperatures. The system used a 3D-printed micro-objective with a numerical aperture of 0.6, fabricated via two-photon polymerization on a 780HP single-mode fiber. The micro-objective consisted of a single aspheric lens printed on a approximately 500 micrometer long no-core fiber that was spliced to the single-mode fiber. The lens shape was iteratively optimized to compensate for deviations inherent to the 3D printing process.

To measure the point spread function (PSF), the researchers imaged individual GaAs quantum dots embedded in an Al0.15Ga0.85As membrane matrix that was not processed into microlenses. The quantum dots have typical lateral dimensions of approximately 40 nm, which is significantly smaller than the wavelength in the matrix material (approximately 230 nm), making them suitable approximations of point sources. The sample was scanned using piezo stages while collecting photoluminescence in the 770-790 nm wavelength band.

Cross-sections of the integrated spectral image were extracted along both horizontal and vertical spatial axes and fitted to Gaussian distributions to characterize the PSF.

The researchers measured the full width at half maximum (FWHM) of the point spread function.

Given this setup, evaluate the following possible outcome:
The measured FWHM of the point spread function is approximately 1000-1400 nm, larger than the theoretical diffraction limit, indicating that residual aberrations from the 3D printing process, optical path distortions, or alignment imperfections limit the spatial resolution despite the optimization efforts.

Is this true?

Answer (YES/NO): NO